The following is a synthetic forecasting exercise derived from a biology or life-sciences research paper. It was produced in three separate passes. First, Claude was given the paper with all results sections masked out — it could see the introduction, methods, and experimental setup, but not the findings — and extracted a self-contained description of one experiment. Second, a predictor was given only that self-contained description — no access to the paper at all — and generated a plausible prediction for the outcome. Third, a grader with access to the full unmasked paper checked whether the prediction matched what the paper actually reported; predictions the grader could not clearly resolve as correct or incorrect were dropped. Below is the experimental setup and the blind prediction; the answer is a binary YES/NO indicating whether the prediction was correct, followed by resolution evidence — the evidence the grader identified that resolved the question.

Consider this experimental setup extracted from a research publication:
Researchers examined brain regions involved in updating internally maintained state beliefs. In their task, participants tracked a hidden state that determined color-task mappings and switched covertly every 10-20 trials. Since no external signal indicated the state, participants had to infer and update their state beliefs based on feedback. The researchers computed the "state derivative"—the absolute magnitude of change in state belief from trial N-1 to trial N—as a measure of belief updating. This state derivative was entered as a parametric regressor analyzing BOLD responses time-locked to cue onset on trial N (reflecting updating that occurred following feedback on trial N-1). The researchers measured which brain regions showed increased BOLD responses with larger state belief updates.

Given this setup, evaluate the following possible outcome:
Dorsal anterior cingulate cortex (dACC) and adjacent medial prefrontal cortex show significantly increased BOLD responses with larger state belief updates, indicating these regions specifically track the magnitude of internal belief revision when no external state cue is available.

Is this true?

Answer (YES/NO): NO